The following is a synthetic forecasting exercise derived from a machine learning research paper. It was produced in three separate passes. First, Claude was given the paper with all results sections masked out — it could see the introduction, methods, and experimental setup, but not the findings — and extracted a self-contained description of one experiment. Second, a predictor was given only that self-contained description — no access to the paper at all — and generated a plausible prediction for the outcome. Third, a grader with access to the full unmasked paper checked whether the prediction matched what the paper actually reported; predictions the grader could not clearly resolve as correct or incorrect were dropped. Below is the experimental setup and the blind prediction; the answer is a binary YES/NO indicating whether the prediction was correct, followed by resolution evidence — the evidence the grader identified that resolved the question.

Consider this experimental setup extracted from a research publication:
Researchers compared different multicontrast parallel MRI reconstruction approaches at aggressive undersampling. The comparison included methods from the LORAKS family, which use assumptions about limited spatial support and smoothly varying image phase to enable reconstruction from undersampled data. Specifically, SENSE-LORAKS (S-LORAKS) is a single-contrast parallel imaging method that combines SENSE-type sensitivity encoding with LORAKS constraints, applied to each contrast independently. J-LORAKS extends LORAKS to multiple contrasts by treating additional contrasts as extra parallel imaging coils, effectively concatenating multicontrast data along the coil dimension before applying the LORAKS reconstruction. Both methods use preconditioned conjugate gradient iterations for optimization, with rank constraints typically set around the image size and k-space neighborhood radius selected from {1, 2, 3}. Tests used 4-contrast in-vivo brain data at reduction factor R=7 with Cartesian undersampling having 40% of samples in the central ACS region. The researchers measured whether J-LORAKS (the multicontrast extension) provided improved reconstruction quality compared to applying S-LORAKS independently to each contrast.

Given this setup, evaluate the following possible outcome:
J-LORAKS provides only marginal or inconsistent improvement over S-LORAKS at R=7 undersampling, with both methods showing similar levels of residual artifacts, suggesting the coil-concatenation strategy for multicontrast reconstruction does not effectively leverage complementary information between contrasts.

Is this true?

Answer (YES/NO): YES